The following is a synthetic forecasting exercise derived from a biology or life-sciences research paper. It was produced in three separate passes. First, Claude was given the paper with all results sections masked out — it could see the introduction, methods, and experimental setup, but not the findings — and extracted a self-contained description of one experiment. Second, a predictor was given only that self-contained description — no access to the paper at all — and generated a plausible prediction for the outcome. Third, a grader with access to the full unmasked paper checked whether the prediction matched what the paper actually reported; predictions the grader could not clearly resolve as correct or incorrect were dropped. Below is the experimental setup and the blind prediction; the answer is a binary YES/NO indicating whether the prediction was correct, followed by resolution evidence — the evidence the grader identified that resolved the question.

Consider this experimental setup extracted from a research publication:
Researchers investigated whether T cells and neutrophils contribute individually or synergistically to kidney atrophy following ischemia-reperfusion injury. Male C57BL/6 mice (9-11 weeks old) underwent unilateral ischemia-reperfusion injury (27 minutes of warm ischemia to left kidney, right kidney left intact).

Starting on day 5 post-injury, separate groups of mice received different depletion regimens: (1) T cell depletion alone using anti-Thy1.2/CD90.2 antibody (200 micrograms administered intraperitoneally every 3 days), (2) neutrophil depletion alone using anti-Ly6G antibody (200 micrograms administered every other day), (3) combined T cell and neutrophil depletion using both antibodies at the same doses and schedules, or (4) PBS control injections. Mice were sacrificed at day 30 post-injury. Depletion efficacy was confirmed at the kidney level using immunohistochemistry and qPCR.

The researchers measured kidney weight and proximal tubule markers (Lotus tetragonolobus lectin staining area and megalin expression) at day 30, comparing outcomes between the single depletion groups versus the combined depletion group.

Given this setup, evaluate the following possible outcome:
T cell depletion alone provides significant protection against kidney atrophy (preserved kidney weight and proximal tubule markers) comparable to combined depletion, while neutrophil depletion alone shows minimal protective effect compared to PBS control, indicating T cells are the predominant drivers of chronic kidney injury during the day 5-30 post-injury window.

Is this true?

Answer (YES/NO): NO